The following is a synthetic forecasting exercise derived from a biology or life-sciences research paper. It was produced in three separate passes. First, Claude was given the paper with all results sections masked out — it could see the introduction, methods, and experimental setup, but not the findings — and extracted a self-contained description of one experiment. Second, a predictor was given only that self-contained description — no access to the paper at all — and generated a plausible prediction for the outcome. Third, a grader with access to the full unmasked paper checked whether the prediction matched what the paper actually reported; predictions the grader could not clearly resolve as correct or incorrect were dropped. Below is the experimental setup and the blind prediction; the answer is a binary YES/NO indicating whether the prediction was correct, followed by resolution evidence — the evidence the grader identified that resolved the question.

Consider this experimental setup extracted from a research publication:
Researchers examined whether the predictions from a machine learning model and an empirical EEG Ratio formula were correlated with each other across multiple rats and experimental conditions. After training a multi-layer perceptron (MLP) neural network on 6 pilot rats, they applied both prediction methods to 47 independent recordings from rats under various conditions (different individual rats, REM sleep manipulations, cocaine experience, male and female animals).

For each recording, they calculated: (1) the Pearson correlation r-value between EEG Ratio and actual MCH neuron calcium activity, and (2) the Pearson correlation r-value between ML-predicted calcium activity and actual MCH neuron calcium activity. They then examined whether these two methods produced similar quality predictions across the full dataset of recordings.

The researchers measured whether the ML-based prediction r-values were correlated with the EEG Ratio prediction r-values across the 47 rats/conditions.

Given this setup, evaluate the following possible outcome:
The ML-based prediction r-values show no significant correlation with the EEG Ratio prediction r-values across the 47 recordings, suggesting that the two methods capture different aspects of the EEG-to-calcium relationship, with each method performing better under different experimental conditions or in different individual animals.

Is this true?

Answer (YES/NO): NO